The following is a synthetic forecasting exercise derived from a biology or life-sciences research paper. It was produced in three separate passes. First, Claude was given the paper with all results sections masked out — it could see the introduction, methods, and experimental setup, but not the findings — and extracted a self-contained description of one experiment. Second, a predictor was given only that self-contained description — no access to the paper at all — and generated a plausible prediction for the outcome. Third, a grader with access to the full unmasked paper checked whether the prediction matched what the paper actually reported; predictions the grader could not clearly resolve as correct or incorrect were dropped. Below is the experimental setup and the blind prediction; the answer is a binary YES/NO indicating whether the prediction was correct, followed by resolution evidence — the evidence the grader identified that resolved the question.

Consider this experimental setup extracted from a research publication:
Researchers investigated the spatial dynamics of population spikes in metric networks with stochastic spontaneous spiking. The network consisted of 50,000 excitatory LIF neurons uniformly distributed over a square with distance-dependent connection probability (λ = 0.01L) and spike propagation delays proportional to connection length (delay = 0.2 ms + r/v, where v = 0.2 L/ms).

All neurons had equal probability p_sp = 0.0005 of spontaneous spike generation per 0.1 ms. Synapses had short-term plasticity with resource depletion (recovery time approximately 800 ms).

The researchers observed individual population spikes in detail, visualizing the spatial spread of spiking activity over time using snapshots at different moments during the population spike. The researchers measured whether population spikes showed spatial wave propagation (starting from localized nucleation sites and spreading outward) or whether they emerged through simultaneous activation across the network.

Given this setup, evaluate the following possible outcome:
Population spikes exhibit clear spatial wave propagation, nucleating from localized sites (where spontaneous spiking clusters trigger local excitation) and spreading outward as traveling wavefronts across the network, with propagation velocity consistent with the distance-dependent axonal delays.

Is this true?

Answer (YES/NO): NO